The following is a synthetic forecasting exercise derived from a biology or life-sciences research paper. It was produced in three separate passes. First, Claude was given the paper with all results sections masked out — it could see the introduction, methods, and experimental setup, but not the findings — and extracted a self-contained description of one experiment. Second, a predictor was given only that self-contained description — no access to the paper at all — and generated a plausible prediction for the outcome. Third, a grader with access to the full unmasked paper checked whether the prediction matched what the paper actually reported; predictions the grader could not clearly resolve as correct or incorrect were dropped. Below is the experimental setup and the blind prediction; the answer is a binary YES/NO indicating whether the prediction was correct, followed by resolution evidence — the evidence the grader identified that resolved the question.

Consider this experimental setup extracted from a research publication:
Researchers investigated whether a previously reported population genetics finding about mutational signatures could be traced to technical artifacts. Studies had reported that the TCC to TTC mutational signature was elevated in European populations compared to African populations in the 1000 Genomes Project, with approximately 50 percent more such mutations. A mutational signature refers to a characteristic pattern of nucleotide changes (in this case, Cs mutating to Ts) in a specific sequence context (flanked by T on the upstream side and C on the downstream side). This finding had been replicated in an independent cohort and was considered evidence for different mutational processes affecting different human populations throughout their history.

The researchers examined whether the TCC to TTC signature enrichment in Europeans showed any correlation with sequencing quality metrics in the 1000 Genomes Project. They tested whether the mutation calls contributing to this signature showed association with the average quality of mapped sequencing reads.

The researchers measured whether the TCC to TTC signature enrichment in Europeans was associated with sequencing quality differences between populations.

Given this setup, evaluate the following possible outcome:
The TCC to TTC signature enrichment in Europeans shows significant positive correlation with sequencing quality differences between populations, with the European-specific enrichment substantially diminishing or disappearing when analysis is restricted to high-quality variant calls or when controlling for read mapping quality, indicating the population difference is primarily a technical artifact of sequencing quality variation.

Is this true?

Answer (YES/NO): NO